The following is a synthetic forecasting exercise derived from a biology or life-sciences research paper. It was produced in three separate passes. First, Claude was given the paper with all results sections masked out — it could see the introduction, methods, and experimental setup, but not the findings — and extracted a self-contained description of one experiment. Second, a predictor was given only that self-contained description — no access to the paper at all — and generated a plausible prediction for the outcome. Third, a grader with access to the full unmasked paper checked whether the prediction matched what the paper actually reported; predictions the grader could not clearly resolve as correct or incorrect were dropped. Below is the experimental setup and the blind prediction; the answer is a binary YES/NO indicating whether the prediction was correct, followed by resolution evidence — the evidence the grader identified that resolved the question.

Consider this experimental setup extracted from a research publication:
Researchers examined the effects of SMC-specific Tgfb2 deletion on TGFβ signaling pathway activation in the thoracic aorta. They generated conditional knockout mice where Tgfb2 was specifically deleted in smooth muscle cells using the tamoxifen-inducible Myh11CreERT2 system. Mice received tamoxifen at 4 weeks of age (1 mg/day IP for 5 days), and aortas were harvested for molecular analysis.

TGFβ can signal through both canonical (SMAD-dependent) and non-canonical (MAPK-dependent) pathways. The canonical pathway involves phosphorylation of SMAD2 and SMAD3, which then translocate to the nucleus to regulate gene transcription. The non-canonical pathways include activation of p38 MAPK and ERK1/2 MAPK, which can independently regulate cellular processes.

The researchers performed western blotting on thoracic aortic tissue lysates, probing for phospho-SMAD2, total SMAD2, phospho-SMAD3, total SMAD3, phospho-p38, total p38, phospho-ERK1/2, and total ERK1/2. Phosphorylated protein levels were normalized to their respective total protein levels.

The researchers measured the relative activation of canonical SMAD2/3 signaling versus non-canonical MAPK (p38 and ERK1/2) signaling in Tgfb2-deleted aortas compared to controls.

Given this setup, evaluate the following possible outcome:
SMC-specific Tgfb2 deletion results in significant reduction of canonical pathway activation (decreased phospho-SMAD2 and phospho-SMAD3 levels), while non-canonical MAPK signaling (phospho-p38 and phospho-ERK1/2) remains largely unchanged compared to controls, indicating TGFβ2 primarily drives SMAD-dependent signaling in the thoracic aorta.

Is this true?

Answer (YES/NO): NO